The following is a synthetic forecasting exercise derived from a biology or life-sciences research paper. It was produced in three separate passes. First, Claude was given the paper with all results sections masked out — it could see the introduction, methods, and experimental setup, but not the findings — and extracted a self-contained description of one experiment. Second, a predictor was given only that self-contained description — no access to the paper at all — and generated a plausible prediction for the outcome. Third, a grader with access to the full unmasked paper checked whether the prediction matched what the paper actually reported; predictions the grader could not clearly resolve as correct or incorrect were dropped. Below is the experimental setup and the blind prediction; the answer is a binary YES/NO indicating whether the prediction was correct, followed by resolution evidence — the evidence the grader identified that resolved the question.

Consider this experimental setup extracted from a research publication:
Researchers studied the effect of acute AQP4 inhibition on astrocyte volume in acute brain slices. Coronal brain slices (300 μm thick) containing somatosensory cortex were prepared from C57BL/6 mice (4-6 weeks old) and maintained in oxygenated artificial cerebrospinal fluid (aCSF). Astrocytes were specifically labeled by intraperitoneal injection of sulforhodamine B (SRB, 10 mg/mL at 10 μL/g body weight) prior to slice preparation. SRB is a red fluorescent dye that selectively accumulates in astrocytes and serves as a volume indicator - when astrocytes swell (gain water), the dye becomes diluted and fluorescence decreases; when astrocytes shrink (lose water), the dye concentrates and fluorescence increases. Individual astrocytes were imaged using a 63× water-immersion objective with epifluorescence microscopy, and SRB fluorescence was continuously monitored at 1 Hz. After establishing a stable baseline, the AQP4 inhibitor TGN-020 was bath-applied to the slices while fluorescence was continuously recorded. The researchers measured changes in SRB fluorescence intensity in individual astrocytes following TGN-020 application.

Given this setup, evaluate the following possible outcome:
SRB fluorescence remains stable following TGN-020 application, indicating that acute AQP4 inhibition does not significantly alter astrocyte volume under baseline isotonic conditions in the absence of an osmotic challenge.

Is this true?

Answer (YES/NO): NO